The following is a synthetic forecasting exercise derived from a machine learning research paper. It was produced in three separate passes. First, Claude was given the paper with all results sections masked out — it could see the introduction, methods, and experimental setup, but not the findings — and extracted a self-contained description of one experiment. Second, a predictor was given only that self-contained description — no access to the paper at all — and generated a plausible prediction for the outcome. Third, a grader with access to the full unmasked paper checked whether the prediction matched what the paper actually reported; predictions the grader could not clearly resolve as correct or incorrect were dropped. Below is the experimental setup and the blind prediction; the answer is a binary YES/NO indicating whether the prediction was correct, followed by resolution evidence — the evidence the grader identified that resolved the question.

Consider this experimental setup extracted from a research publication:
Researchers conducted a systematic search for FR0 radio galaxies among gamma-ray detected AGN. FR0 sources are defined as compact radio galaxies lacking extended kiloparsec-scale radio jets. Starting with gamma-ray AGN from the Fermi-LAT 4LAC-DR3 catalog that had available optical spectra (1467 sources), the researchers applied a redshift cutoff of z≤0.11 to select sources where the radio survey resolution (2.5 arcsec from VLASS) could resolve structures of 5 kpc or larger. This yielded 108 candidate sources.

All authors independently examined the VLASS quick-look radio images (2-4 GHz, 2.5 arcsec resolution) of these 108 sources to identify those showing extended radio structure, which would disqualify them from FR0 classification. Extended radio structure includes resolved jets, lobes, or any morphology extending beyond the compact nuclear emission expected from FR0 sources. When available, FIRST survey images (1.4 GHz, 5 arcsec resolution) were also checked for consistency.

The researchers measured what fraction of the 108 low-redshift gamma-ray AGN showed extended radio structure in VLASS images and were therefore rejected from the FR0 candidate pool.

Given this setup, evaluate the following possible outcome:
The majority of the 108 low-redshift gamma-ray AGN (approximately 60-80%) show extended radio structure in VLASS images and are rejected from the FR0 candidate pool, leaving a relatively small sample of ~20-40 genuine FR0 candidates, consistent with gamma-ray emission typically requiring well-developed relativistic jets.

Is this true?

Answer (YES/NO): NO